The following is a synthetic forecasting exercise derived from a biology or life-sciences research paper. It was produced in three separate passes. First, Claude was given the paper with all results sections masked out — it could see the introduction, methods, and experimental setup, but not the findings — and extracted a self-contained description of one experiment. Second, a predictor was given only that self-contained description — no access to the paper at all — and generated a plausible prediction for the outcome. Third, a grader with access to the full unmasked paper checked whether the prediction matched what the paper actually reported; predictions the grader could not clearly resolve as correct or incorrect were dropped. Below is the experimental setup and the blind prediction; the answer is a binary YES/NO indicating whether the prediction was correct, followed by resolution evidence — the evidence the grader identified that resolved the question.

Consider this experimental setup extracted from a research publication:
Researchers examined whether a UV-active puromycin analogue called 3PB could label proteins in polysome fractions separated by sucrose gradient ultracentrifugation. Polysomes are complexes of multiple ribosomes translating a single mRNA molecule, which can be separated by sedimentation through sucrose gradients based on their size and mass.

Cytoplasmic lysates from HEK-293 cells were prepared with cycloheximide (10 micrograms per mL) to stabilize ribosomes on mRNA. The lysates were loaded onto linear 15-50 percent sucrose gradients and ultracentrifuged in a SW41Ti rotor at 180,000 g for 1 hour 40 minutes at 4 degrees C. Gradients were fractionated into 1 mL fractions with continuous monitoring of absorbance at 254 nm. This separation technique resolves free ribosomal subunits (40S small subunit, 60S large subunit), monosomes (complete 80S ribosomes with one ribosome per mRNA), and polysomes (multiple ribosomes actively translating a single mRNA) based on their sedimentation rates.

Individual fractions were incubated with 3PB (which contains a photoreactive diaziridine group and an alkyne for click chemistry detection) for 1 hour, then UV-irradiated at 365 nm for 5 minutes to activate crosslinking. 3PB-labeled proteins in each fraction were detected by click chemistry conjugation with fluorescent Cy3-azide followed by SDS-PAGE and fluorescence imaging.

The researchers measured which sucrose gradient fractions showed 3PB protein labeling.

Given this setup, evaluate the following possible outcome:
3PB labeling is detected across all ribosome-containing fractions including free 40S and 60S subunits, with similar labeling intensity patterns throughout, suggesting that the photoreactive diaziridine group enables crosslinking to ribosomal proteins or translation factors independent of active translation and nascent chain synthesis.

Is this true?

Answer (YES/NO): NO